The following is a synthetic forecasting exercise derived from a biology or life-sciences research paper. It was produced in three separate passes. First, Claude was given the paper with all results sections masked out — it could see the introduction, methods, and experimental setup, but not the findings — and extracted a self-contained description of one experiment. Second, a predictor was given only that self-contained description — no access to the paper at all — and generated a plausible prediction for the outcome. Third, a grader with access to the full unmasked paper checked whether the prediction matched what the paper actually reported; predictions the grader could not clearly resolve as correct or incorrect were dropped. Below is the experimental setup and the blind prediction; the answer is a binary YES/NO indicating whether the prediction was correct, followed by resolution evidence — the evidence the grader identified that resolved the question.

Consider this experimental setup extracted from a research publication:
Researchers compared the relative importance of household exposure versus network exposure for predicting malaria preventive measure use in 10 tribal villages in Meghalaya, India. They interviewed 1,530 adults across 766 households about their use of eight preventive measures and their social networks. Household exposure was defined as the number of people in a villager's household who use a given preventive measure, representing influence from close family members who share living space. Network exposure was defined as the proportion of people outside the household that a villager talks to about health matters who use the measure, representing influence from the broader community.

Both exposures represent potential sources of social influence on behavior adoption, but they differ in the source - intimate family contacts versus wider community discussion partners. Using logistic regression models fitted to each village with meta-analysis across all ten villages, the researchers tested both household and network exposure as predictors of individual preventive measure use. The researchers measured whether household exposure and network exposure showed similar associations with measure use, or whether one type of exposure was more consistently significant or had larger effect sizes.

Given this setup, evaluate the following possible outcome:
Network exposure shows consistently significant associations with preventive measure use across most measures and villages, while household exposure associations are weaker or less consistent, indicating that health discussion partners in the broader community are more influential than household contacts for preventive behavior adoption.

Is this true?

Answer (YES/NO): NO